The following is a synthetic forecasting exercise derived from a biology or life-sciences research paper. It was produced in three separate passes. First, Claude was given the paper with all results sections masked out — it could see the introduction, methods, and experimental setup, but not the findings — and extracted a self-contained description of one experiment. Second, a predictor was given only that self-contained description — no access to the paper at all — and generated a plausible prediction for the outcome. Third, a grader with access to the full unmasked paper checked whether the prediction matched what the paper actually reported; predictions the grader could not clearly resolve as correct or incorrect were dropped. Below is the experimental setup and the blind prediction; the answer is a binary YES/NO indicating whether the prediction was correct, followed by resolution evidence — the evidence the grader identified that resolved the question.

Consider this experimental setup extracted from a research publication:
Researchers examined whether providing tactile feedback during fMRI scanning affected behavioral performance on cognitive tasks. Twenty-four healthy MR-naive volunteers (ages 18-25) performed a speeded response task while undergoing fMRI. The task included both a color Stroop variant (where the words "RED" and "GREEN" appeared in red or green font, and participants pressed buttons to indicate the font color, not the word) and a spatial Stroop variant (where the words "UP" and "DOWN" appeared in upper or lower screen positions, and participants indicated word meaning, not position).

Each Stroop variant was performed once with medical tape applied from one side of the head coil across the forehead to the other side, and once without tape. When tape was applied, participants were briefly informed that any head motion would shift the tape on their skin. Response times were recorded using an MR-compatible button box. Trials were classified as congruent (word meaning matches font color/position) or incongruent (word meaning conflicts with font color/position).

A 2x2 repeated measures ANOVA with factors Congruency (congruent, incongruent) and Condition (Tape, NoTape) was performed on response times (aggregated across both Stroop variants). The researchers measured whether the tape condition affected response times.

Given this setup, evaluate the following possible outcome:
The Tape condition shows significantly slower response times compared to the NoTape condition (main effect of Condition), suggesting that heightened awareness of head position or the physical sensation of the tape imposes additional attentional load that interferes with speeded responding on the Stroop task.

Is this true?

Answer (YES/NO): NO